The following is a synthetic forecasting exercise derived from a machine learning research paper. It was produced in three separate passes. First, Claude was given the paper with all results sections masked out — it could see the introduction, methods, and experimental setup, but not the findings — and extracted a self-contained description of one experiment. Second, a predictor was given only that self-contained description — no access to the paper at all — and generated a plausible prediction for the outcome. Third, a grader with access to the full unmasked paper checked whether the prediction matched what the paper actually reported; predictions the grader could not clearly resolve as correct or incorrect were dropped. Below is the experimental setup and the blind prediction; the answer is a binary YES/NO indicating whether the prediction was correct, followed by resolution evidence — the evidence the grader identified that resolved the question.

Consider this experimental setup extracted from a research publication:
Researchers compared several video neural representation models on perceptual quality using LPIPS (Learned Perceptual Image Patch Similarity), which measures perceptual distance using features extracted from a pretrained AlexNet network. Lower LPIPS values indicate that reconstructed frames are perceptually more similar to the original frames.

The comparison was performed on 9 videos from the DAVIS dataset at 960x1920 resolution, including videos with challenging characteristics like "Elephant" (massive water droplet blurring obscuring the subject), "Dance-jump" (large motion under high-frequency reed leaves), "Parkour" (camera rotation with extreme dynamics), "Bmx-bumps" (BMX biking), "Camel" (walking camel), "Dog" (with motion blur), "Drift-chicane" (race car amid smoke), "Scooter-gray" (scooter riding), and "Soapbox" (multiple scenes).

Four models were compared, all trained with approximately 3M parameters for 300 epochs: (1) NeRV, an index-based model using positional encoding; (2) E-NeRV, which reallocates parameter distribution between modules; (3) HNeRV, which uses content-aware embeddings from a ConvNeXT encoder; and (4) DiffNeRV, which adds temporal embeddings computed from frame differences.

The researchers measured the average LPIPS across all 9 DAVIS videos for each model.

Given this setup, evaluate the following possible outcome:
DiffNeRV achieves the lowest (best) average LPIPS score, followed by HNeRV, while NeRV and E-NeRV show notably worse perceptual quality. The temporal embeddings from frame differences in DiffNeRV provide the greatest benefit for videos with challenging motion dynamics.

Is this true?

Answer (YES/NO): NO